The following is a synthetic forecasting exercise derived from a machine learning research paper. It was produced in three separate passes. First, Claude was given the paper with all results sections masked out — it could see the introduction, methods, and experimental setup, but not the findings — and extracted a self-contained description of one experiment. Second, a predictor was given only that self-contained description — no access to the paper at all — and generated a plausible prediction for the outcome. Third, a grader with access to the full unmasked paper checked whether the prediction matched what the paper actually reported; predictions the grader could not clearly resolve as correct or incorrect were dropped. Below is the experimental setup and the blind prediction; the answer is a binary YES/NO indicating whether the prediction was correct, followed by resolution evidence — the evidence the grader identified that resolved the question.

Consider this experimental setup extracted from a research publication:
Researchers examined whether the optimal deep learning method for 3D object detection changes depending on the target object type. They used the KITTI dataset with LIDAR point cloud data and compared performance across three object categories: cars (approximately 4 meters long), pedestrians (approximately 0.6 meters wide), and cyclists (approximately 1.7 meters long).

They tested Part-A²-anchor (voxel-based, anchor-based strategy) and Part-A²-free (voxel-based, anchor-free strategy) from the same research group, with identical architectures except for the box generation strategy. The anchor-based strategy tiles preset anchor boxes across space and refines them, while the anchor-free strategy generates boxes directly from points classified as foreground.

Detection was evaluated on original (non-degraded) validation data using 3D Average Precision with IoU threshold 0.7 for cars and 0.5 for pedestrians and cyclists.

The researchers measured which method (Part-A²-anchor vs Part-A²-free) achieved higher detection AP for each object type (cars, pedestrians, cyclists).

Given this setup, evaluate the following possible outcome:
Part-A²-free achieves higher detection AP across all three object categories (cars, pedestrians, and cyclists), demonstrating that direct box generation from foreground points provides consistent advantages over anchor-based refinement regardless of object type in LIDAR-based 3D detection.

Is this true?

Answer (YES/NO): NO